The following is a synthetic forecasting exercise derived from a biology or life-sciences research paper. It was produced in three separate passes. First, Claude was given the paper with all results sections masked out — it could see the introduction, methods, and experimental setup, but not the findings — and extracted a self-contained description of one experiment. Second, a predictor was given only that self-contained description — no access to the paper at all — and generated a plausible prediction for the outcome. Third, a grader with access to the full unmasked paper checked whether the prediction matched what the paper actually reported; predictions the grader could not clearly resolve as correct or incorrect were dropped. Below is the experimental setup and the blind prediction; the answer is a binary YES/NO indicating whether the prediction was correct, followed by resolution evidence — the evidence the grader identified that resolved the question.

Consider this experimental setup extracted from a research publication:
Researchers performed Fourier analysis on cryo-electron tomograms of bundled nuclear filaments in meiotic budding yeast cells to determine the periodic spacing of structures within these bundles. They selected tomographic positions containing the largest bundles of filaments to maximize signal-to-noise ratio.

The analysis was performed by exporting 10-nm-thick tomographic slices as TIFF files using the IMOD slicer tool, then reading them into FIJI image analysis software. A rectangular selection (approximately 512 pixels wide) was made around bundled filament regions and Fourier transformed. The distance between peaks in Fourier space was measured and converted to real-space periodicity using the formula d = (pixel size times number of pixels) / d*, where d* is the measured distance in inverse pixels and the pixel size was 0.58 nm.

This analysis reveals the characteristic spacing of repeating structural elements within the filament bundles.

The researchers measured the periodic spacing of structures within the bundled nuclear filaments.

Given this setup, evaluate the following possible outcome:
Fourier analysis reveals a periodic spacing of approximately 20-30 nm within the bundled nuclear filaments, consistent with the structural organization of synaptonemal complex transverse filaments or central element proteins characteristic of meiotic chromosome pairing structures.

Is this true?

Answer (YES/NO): NO